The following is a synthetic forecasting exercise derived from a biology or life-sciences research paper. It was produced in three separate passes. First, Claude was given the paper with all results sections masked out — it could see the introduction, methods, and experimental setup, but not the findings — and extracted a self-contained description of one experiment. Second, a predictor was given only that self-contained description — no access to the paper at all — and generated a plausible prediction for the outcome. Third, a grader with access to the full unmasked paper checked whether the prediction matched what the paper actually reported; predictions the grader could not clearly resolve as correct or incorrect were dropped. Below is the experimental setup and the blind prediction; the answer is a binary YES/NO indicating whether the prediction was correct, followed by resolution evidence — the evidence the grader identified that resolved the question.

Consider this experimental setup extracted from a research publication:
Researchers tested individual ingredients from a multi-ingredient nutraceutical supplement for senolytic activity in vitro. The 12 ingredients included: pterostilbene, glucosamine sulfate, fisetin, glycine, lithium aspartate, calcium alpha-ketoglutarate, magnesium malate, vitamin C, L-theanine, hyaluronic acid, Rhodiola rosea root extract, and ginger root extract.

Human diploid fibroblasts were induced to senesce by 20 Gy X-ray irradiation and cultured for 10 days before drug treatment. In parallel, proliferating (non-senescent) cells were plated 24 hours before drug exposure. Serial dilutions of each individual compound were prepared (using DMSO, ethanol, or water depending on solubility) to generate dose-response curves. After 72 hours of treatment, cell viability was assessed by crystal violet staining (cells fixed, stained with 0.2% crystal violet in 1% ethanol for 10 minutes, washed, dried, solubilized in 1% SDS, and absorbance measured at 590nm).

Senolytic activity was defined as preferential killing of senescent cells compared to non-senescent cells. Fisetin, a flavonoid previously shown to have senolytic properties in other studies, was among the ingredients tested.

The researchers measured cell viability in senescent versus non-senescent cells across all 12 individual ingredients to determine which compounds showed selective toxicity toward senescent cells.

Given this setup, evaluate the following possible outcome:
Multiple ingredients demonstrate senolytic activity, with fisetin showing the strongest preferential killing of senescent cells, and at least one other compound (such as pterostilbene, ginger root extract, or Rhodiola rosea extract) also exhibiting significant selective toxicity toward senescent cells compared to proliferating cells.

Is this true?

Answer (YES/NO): NO